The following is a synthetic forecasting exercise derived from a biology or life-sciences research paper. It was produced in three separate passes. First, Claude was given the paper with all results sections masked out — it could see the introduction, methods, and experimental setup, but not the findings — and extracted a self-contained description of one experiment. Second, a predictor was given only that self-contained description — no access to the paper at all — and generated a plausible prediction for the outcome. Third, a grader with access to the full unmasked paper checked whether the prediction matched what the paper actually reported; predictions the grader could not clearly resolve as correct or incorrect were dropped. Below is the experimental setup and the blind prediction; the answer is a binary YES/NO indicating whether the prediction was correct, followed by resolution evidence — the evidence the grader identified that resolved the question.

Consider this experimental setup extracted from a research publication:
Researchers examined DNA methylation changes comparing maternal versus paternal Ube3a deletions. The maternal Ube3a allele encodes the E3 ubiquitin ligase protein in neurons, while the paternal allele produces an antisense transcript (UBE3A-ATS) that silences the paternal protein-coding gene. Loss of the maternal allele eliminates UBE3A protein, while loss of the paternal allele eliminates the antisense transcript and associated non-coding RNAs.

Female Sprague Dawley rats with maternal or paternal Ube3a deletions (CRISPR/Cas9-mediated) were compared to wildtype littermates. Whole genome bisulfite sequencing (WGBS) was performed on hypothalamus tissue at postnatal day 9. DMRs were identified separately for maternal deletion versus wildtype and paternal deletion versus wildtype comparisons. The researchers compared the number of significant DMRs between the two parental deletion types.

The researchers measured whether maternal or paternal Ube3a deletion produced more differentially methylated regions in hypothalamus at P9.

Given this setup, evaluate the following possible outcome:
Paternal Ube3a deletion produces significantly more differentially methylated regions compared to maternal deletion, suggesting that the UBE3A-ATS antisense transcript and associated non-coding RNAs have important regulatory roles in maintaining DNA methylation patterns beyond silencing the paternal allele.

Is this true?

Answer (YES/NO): NO